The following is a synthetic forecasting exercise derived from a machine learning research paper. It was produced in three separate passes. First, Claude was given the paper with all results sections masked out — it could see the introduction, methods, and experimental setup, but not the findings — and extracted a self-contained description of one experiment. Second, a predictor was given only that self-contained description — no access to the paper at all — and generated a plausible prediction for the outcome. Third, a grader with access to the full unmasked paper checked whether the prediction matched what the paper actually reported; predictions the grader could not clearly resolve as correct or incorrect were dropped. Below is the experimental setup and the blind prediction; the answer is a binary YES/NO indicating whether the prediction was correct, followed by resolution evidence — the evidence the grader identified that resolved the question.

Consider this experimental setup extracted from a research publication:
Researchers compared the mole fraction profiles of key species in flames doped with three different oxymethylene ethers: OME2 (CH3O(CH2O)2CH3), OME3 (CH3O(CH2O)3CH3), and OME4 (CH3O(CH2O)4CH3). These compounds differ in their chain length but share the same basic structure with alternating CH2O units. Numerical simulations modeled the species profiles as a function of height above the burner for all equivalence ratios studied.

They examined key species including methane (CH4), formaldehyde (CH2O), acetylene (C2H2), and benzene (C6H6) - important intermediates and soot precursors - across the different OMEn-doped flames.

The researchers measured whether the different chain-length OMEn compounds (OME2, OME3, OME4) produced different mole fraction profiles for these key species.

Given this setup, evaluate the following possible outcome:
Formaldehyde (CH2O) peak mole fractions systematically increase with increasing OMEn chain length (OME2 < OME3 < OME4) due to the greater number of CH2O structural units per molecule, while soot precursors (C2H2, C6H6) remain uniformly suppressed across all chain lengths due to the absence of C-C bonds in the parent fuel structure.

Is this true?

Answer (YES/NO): NO